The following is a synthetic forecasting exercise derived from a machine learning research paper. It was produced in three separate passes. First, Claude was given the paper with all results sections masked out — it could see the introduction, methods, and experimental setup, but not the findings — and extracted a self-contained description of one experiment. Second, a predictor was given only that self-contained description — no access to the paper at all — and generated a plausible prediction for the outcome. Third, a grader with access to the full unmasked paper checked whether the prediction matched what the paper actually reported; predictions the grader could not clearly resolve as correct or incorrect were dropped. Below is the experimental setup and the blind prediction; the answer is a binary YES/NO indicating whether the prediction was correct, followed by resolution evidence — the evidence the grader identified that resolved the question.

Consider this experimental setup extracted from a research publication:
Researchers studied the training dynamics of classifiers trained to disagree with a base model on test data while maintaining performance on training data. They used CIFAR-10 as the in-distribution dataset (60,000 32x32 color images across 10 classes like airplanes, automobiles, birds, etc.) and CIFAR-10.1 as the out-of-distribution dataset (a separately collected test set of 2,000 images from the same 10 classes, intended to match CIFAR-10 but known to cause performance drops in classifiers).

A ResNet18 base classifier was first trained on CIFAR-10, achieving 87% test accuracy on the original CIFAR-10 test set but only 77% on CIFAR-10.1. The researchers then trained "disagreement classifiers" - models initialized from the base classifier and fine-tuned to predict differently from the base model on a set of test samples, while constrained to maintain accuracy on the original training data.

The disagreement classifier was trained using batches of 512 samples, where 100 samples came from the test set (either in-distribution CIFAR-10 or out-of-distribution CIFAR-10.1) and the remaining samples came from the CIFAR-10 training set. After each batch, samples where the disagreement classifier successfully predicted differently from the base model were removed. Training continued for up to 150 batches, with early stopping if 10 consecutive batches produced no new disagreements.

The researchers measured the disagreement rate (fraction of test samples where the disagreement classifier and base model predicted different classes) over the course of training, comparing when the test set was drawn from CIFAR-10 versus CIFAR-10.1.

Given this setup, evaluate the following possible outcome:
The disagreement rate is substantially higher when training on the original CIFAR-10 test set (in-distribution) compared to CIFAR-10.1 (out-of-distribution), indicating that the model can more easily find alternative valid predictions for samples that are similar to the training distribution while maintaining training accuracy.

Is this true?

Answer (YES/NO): NO